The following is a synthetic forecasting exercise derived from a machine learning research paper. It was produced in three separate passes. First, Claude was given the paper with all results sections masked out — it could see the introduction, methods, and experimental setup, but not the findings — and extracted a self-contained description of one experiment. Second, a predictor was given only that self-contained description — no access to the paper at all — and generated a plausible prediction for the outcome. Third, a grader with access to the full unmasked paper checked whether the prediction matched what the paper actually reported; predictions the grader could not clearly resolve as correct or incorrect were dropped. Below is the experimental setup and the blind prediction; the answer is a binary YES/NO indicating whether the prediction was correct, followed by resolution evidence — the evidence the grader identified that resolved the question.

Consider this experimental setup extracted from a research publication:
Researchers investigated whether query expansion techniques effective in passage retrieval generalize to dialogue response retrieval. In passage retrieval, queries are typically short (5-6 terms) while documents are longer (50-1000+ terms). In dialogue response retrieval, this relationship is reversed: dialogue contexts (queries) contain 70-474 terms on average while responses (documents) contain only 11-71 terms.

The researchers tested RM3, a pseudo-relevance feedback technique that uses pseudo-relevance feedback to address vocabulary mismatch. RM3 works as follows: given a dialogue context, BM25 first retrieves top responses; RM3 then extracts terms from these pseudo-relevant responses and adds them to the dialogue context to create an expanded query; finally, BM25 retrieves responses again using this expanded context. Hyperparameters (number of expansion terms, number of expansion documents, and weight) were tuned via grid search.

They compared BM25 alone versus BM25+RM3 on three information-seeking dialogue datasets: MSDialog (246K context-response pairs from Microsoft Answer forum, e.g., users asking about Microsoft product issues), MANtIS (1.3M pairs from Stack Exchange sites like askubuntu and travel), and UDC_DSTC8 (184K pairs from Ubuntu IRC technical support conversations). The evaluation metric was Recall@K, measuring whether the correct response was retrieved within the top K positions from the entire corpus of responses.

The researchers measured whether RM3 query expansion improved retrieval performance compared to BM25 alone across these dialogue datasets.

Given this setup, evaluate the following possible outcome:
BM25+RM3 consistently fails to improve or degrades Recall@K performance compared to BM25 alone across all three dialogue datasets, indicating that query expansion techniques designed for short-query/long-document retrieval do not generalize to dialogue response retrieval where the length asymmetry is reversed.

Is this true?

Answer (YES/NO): YES